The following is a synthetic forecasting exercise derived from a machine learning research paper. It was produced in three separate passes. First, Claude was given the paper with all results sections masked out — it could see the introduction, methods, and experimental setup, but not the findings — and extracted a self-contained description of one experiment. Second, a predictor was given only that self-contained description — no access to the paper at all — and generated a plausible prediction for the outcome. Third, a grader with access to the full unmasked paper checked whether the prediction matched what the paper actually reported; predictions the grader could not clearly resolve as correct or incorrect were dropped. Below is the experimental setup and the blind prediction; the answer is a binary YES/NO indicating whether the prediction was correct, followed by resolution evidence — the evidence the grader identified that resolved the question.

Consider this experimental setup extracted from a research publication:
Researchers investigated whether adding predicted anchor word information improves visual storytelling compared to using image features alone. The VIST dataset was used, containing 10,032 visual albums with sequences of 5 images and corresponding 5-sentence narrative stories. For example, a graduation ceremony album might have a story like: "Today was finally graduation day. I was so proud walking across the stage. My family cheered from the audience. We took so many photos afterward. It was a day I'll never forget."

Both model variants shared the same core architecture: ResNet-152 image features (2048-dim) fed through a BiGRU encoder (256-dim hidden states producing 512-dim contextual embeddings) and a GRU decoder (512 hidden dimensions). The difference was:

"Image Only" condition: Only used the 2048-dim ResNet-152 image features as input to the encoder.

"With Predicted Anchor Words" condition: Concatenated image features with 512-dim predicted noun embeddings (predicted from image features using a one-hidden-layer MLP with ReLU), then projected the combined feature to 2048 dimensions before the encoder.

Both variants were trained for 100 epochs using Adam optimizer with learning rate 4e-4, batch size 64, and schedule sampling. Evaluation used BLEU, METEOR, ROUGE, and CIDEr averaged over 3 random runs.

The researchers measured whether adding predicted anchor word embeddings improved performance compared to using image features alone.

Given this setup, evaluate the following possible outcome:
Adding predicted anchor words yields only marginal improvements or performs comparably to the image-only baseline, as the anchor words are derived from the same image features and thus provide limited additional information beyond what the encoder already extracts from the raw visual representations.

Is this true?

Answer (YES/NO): NO